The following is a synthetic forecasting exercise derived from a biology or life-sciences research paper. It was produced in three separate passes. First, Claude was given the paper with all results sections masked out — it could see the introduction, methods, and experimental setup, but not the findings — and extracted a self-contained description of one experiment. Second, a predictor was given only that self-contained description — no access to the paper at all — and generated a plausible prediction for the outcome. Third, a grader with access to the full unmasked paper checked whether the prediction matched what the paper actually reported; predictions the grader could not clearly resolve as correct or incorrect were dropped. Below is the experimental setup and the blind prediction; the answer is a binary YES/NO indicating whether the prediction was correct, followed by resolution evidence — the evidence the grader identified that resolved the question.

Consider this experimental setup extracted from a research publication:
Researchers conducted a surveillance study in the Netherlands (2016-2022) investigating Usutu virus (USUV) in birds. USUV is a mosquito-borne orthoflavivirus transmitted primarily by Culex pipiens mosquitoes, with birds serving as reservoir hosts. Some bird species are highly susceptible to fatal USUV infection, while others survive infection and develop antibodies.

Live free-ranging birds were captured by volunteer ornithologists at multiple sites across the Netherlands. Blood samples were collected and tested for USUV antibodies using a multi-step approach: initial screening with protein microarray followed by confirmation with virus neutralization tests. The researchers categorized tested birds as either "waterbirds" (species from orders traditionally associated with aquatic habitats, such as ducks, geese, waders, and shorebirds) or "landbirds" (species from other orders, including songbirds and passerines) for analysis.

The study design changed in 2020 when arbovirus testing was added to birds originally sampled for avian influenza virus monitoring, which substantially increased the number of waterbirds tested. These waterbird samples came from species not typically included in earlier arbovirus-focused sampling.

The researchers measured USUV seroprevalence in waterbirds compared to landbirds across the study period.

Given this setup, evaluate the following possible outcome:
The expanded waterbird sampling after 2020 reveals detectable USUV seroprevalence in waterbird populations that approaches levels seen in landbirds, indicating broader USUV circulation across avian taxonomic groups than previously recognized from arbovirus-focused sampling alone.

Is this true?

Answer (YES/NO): NO